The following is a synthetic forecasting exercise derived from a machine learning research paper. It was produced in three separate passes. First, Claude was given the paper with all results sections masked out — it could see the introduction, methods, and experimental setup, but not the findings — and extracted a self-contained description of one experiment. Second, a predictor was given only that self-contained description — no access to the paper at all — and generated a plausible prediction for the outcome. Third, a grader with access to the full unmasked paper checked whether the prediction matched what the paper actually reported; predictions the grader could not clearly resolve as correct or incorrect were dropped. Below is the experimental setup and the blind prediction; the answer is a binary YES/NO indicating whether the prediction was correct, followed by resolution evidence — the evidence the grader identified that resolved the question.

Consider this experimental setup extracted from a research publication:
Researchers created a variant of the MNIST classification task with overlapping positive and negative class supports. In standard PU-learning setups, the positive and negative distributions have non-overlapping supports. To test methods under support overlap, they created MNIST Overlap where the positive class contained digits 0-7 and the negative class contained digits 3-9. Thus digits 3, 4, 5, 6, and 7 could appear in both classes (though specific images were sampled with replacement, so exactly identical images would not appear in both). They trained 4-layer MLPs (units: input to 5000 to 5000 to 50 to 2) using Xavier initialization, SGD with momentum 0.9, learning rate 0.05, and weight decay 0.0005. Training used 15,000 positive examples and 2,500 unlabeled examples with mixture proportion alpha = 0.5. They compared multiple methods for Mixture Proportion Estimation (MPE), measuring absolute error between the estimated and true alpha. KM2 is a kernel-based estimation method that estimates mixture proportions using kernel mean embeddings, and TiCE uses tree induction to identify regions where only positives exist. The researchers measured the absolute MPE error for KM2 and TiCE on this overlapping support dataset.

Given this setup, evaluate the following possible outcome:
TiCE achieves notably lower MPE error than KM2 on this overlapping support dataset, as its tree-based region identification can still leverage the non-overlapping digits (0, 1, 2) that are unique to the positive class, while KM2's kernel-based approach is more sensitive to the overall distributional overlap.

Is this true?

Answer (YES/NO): YES